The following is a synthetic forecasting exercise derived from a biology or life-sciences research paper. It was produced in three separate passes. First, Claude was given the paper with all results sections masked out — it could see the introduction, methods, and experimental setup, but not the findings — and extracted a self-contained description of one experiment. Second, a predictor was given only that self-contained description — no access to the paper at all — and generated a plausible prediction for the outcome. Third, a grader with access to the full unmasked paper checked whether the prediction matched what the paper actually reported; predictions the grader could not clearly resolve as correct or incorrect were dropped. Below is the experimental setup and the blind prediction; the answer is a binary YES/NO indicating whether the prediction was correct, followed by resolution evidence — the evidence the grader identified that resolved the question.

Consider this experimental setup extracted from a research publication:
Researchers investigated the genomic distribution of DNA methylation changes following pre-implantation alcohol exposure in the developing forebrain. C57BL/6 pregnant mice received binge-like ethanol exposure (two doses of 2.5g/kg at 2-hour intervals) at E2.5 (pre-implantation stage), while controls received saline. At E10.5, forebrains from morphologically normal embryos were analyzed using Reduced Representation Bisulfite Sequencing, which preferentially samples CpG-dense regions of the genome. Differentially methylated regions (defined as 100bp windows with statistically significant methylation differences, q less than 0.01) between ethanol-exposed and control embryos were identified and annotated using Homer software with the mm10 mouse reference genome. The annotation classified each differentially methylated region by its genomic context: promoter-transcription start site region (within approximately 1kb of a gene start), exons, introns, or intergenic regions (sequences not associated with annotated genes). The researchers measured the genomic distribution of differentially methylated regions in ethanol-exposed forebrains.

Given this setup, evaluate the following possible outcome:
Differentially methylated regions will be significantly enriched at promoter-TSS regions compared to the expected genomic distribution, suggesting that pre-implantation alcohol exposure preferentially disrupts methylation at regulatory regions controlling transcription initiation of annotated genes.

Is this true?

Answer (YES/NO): NO